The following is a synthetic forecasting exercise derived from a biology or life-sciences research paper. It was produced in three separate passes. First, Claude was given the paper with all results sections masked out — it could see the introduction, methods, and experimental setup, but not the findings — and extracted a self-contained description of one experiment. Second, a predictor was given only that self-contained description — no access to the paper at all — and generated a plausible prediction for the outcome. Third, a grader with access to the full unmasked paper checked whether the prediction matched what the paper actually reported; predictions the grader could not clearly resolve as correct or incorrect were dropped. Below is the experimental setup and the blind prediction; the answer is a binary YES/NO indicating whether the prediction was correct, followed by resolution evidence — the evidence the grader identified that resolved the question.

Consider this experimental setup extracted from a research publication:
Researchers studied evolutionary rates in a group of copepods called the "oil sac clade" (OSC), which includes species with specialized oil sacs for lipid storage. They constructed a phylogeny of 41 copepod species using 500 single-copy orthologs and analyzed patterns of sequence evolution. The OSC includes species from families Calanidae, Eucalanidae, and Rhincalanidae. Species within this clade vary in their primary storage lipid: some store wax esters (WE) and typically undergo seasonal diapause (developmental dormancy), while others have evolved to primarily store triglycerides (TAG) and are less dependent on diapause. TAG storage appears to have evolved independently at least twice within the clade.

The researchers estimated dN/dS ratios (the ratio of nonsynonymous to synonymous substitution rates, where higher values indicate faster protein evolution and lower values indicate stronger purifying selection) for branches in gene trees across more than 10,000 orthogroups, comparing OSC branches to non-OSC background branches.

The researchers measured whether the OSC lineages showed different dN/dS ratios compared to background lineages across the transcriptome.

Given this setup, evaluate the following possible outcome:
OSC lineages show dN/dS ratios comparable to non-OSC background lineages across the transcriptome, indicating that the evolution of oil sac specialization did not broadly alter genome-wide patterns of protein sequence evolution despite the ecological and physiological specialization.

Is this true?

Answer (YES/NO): NO